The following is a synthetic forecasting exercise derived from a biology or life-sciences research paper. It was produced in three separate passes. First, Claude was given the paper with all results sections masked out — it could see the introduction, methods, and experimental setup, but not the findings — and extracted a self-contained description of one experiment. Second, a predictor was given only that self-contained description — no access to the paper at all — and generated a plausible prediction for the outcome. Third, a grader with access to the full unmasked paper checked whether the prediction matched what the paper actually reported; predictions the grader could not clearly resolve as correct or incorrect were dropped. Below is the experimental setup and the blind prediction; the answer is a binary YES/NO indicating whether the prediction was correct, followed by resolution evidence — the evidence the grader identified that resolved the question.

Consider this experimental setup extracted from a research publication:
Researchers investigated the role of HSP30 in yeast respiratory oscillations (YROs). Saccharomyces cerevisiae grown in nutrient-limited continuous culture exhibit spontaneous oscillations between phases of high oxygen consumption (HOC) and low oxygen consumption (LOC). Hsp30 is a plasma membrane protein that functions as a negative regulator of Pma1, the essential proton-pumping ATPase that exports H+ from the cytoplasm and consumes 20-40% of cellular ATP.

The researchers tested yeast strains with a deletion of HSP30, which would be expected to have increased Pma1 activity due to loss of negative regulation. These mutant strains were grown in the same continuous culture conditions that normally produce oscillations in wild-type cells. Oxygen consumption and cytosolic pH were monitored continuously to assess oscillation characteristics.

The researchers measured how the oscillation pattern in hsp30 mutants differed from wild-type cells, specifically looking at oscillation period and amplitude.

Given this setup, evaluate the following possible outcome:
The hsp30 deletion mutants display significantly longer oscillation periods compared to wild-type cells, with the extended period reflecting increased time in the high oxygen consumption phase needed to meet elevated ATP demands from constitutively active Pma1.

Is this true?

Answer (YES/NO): NO